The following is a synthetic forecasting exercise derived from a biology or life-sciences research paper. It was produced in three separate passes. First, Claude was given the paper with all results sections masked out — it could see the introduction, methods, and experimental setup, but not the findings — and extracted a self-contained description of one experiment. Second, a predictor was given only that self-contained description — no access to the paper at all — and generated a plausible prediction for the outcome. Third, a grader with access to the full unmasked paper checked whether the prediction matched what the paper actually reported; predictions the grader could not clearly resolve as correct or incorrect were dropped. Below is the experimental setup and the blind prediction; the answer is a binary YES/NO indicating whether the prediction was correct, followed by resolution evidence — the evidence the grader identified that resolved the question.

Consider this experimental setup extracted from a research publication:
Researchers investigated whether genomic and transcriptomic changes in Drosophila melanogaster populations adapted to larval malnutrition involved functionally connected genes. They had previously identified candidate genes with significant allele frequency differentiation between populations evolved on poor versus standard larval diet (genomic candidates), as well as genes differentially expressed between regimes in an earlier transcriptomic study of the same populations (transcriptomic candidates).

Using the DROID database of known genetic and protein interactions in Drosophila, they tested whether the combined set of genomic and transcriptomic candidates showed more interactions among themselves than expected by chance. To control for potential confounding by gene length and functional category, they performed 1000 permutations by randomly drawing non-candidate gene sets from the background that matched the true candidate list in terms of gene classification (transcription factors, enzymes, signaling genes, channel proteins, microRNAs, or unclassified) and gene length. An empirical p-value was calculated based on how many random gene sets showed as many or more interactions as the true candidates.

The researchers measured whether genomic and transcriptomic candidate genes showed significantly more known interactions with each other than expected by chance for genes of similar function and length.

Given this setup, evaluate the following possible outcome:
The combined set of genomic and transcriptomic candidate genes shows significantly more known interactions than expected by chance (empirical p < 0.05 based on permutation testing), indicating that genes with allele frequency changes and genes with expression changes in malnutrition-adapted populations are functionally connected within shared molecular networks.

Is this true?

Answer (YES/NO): YES